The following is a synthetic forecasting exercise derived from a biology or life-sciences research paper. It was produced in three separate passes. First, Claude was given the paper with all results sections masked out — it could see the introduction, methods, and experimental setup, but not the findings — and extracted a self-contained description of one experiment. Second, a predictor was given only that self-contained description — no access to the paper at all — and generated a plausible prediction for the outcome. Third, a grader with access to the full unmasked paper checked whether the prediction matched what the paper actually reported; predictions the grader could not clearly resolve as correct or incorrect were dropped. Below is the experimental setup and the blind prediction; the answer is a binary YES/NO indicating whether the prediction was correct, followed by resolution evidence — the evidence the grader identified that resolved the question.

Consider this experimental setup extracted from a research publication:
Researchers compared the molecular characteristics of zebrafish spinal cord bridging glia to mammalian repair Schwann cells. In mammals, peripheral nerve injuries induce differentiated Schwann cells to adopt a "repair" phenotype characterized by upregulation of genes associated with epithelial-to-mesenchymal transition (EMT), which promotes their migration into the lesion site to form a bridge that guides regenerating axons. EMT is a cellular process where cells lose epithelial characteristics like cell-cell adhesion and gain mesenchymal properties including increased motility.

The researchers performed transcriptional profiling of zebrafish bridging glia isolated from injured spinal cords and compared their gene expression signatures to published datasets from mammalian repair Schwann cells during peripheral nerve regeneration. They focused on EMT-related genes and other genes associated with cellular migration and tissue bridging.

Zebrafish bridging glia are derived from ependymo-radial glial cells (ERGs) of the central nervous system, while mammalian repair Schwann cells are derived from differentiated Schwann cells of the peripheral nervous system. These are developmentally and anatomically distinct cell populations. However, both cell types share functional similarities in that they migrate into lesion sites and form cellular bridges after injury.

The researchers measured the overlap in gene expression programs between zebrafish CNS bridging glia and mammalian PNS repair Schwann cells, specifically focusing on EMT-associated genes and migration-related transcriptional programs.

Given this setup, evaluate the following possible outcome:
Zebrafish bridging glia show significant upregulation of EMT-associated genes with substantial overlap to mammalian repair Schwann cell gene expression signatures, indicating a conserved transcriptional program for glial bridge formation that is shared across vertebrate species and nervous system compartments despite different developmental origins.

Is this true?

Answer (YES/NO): YES